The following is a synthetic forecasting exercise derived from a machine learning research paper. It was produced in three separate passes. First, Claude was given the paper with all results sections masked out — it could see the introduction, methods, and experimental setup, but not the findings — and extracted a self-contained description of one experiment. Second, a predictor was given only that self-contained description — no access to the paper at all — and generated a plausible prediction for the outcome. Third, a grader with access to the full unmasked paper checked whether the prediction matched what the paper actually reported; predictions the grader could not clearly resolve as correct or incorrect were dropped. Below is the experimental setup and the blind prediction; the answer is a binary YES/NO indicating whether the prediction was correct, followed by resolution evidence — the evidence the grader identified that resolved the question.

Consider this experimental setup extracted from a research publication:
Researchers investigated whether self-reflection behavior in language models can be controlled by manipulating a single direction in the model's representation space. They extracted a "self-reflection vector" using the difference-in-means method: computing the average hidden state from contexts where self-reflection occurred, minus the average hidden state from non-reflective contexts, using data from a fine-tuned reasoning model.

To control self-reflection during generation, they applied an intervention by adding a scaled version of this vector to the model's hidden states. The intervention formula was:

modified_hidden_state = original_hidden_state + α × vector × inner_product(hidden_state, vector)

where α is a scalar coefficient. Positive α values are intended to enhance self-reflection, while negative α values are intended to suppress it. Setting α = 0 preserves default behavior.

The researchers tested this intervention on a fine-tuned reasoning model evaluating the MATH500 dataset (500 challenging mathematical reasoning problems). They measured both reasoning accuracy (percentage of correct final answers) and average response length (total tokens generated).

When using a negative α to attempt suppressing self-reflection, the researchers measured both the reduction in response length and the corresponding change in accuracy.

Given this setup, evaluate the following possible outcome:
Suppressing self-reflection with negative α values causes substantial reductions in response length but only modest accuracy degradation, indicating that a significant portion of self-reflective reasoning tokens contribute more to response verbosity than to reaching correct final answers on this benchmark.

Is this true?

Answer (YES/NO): YES